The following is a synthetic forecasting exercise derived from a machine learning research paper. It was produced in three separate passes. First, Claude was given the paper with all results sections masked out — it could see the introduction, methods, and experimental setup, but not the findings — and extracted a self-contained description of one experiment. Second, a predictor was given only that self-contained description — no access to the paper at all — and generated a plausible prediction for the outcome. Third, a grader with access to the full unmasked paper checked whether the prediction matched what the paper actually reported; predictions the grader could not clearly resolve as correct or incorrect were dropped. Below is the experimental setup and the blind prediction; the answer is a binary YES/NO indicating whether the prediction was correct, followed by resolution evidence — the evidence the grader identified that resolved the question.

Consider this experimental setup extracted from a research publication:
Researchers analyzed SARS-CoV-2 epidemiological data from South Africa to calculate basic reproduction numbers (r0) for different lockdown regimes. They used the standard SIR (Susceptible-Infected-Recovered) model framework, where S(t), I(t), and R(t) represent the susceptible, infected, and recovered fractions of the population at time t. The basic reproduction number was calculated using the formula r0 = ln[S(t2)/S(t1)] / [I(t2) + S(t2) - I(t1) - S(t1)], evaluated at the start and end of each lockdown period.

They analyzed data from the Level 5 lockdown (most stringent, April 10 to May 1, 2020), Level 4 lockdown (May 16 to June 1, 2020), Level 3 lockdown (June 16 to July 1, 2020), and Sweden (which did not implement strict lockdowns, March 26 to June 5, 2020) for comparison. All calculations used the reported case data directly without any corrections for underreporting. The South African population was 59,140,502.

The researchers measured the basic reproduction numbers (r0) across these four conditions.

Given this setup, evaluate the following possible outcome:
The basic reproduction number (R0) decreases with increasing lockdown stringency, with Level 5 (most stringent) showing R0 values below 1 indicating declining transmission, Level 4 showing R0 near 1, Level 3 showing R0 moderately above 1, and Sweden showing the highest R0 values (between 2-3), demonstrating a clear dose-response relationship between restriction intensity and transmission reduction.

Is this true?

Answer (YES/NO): NO